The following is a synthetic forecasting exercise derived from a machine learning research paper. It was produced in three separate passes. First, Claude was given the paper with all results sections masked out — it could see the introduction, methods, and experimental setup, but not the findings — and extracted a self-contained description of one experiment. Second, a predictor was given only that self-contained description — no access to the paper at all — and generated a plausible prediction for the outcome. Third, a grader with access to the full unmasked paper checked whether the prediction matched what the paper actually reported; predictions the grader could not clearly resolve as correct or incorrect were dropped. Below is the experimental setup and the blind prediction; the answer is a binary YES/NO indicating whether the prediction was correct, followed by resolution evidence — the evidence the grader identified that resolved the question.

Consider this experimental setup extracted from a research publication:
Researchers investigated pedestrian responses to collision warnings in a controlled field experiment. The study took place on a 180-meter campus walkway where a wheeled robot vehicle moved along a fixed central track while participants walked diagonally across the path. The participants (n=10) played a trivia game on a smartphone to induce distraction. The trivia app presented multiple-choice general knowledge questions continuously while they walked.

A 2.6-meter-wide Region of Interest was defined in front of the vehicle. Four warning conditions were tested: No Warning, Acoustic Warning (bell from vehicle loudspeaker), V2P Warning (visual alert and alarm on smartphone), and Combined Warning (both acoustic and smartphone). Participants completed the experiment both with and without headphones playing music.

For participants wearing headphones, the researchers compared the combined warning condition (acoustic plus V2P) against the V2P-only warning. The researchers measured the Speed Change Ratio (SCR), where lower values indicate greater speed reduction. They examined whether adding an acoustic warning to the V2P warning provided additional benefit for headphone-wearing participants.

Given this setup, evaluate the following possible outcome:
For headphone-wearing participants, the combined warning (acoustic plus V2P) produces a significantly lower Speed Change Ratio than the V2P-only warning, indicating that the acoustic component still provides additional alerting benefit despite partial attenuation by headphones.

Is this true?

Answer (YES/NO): NO